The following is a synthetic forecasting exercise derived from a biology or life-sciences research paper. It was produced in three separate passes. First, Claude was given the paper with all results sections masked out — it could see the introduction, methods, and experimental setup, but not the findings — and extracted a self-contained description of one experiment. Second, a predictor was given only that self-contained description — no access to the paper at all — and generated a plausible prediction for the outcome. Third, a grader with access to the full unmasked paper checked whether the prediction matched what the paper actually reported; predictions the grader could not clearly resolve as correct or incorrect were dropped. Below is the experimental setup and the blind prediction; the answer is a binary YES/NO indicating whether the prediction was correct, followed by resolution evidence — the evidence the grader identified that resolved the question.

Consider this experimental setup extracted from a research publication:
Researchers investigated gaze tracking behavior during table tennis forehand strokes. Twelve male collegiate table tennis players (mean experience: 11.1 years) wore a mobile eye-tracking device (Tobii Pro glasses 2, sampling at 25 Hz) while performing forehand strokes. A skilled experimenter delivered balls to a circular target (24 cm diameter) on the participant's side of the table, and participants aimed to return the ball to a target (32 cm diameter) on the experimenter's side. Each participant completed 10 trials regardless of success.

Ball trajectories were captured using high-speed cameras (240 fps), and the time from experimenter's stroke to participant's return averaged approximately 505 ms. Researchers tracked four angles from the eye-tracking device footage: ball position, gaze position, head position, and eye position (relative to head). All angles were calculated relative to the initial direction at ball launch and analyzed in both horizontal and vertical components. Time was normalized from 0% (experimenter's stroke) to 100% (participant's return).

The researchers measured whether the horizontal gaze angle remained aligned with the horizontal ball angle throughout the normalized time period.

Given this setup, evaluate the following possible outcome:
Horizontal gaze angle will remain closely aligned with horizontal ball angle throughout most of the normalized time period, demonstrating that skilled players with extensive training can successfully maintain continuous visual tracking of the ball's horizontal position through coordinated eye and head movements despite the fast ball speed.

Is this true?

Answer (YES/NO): NO